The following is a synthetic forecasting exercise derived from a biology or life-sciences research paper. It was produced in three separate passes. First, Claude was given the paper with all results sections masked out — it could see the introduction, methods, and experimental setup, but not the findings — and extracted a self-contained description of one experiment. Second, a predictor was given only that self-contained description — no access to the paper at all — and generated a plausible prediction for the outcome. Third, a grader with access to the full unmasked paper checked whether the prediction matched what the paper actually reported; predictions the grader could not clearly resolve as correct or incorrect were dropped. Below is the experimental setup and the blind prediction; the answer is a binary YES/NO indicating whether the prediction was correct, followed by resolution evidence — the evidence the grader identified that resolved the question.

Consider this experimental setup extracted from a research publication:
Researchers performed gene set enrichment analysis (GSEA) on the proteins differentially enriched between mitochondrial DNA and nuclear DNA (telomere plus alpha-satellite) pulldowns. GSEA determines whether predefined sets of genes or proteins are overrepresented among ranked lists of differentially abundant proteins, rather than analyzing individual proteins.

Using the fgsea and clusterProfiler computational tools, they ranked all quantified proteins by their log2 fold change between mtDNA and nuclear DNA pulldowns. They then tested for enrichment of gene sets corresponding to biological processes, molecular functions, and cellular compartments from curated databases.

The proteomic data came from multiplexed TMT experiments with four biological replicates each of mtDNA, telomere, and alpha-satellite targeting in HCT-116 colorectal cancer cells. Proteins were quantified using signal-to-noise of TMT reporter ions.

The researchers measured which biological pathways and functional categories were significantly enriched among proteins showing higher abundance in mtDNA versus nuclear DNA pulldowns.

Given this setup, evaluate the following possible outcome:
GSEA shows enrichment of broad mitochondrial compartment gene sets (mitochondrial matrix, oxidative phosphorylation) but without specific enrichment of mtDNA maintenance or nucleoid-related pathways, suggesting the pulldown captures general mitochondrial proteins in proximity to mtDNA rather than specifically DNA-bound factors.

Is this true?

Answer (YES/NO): NO